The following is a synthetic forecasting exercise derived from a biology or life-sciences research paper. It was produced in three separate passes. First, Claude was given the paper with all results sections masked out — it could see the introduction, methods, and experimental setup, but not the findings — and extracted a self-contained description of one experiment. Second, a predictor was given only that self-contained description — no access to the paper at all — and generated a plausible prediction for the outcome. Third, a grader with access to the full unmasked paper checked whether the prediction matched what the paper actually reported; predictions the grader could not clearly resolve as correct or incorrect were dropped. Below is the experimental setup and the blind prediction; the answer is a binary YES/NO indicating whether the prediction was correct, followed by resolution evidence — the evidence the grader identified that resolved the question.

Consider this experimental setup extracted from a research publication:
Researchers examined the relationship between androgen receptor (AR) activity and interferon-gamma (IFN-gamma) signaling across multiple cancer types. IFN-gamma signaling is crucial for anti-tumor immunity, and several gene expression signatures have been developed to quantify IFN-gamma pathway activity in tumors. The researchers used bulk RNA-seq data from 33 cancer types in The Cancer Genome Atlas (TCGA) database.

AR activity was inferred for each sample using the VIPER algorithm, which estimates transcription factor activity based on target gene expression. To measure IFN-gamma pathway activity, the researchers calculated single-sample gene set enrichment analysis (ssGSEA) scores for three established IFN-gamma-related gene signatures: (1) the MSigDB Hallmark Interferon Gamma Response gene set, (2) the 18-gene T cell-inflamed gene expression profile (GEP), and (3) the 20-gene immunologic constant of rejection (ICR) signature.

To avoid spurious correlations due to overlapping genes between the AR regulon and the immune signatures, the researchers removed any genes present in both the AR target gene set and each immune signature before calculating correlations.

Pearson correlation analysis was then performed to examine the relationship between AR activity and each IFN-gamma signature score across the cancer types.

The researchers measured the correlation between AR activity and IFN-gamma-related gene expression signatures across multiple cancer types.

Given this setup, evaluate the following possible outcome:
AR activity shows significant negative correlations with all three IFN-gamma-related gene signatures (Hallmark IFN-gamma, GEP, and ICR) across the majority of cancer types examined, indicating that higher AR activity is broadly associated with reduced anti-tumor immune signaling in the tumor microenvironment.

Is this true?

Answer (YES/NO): YES